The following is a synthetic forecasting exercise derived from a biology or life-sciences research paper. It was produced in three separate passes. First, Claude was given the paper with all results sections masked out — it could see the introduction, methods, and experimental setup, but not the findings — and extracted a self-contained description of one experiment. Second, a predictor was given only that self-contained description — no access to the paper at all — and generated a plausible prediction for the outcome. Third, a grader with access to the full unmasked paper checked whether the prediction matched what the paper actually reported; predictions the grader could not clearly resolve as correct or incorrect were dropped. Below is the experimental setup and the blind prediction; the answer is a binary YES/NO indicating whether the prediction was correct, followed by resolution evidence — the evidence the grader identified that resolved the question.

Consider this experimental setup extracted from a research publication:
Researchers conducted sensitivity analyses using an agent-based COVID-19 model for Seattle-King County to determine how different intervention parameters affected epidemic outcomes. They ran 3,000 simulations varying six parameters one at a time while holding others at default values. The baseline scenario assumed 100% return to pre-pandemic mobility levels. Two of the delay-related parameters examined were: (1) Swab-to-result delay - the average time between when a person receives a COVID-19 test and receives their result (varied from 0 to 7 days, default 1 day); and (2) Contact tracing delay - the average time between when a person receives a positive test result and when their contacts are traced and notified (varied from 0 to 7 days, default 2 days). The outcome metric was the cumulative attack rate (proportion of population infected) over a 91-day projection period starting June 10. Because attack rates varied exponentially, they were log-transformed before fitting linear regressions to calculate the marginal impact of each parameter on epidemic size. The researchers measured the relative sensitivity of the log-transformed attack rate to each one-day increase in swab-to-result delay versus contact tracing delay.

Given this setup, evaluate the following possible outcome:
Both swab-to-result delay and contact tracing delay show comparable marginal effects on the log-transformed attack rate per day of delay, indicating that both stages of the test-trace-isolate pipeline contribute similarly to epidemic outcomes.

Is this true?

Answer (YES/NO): NO